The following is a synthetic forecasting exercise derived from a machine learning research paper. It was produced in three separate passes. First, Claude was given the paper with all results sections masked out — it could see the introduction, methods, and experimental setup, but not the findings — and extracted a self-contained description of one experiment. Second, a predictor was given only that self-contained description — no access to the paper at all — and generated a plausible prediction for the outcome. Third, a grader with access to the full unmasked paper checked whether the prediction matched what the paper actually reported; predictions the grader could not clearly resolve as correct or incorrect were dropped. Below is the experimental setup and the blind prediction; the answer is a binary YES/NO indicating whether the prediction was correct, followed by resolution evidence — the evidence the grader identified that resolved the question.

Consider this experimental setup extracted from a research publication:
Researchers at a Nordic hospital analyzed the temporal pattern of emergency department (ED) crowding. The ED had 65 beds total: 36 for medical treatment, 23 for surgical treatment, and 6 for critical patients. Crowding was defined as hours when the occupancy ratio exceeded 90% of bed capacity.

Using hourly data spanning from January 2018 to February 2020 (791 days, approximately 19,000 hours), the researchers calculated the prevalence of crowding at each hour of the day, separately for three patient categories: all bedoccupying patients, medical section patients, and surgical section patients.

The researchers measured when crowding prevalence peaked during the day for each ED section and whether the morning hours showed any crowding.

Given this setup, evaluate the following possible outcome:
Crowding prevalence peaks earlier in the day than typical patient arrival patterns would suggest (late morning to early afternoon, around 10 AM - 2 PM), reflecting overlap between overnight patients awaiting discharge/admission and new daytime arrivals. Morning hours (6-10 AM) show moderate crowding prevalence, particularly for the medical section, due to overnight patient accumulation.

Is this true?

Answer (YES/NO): NO